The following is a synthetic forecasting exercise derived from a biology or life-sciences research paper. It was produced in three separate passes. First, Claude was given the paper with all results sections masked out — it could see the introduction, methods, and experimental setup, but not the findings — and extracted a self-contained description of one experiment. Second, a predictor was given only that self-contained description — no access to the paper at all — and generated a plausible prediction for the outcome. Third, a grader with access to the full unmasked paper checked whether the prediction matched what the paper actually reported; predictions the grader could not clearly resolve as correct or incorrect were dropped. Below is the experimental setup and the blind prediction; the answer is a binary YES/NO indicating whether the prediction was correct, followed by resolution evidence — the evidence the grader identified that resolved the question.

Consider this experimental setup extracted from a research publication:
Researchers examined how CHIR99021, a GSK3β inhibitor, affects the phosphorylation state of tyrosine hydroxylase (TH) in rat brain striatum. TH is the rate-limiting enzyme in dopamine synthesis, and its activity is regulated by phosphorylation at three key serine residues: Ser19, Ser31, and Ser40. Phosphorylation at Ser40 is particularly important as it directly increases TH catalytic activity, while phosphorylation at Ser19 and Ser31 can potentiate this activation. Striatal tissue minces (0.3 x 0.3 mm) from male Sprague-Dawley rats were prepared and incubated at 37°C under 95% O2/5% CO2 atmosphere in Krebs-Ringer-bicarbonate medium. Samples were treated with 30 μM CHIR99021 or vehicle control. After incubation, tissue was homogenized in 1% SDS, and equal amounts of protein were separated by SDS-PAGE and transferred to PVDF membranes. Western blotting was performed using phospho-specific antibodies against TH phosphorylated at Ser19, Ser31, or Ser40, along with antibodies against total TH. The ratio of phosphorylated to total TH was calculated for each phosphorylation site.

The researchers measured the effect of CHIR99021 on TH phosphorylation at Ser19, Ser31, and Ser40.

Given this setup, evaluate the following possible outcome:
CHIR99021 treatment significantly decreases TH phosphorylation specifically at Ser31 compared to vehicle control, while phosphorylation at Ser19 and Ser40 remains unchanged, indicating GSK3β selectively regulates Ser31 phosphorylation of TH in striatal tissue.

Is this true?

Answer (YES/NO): NO